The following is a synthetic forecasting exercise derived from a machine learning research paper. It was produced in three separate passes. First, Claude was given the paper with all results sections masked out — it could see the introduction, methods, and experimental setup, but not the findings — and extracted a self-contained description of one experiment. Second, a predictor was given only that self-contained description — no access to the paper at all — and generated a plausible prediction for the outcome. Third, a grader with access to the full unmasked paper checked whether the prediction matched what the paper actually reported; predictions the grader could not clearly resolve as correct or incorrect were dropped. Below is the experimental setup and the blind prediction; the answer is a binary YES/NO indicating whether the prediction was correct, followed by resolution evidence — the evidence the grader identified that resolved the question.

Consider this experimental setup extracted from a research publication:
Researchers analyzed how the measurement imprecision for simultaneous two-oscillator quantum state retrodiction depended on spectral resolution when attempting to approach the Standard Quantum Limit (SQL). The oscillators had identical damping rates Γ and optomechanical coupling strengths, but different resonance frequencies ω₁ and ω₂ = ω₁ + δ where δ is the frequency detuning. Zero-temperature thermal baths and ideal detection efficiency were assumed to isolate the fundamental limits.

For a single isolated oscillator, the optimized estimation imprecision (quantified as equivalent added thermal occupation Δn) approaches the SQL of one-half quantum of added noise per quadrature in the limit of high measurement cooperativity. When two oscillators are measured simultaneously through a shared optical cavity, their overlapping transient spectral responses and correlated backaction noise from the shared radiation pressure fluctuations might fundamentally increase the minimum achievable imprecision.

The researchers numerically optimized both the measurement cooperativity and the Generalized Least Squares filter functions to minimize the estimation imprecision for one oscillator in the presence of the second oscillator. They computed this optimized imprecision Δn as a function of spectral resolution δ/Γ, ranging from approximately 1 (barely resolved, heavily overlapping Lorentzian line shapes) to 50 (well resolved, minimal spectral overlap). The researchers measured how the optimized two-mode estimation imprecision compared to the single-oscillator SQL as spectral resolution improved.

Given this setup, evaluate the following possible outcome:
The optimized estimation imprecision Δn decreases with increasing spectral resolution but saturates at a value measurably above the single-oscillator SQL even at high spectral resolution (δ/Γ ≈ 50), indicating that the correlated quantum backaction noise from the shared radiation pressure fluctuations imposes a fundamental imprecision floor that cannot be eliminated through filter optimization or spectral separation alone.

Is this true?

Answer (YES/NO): NO